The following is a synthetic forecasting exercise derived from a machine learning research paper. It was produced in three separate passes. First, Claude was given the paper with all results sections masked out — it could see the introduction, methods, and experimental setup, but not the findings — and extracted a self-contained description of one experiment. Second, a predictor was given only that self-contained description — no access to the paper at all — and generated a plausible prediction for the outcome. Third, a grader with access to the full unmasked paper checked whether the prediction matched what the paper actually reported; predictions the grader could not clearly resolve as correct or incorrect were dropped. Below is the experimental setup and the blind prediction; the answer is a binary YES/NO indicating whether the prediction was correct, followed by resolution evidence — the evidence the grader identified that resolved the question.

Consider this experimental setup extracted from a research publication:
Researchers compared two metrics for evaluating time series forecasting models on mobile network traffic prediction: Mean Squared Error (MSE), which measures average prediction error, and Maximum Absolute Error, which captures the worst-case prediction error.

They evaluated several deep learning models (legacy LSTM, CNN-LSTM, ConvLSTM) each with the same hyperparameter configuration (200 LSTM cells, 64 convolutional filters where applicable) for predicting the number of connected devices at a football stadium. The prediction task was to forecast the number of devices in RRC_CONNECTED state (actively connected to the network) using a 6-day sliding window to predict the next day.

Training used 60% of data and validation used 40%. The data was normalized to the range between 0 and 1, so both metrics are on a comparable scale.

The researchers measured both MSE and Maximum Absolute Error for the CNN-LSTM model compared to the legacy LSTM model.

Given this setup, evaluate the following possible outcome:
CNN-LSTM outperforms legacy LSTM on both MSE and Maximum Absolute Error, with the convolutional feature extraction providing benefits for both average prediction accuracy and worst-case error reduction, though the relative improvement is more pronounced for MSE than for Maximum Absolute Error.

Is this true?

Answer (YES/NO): NO